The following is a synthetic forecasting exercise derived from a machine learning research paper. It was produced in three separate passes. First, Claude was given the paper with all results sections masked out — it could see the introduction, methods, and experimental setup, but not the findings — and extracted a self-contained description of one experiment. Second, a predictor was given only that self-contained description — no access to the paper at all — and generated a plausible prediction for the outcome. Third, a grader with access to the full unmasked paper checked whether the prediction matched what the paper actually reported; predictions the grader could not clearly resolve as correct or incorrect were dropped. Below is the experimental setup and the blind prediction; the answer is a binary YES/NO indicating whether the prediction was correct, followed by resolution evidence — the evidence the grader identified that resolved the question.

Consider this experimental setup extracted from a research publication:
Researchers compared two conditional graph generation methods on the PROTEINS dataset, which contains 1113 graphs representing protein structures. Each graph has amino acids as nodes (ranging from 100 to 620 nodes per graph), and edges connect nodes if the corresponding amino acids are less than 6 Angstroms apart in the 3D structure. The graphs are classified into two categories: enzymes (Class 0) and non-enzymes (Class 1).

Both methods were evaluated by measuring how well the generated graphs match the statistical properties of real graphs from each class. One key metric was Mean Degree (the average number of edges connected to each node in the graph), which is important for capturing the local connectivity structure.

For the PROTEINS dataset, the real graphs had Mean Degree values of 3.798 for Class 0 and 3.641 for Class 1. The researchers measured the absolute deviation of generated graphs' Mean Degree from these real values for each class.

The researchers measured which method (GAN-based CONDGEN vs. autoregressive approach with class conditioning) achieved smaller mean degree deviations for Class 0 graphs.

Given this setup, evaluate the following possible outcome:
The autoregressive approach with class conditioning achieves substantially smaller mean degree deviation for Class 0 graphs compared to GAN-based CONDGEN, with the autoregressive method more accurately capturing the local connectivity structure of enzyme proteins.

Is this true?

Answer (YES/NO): NO